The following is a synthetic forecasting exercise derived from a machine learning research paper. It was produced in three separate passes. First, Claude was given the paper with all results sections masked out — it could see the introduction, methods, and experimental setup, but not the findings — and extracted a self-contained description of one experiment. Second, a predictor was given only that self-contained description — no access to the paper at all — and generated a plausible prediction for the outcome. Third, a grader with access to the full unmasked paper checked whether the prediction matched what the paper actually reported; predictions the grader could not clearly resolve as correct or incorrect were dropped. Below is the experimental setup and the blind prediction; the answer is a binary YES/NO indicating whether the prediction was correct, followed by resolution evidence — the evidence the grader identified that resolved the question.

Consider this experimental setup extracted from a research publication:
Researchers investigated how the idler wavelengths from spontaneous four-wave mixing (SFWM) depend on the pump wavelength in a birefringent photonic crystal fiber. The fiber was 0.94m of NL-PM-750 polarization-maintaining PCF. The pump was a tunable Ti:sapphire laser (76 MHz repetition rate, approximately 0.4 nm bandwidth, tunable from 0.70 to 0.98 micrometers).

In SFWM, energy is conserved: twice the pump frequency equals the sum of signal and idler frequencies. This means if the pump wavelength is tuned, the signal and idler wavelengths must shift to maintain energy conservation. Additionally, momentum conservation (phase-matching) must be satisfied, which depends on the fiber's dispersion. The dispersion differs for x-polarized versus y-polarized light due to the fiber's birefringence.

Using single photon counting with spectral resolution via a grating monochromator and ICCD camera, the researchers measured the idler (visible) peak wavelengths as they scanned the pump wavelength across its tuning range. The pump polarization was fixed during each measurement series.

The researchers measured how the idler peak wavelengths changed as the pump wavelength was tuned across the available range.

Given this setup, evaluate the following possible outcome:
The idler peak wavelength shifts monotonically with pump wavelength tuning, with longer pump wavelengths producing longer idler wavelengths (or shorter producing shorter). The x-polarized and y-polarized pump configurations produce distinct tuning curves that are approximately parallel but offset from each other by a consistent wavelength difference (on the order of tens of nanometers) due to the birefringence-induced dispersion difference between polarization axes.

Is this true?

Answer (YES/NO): NO